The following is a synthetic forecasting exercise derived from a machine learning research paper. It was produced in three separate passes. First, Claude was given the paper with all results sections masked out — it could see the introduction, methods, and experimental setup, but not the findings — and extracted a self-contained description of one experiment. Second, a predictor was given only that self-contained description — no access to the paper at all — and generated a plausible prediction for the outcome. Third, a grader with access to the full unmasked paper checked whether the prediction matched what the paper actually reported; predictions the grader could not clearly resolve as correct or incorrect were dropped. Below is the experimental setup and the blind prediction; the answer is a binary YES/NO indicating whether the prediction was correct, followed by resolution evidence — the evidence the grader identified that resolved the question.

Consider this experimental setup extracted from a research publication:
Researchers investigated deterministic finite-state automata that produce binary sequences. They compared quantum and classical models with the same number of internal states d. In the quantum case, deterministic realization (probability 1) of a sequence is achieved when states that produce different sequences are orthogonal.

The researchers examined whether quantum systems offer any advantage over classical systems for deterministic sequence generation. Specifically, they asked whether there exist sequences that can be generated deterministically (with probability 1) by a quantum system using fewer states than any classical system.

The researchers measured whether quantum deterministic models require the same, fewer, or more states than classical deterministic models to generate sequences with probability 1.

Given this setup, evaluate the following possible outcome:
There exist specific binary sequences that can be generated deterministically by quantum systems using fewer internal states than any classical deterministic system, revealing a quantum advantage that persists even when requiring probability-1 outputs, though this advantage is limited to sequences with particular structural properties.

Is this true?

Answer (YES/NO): NO